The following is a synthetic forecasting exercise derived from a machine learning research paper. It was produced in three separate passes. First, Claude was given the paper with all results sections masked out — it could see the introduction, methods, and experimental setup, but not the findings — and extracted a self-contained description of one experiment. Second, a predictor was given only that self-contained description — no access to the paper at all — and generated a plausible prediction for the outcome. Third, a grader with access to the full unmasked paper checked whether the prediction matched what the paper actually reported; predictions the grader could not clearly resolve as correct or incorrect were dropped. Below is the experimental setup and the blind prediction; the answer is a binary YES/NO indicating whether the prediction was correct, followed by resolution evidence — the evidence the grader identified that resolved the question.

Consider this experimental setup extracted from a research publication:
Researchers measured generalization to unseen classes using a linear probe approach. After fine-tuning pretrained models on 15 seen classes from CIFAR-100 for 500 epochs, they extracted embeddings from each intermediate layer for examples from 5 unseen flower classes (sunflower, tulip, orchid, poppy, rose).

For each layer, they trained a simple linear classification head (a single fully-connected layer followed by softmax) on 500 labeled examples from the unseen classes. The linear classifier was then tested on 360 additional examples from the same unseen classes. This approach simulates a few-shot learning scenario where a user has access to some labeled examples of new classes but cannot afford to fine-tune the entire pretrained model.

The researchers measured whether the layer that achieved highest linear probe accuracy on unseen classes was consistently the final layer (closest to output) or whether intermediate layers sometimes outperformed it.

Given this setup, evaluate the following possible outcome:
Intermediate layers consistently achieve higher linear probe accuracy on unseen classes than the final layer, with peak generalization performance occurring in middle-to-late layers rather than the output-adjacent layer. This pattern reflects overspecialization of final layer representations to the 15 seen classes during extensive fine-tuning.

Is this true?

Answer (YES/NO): NO